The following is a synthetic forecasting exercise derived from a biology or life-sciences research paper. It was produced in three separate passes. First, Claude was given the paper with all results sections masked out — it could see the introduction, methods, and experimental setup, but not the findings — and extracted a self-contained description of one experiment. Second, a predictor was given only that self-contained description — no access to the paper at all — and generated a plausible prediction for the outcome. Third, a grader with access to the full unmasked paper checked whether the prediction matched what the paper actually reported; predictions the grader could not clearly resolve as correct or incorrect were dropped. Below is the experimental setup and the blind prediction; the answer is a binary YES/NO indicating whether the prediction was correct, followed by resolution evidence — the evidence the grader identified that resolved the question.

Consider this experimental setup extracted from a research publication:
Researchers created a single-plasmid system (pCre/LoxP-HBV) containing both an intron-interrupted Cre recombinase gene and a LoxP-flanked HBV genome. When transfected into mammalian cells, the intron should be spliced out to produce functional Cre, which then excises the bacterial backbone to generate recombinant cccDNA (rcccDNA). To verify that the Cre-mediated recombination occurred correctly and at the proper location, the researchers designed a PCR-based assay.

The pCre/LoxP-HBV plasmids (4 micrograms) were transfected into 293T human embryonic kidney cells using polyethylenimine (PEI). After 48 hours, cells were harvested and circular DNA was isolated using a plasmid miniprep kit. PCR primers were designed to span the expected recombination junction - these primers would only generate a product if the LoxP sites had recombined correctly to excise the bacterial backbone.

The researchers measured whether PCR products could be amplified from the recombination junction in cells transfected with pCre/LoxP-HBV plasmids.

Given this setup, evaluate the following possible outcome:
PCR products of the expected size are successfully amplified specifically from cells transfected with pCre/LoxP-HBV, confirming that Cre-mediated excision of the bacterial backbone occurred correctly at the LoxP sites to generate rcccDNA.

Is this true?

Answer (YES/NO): YES